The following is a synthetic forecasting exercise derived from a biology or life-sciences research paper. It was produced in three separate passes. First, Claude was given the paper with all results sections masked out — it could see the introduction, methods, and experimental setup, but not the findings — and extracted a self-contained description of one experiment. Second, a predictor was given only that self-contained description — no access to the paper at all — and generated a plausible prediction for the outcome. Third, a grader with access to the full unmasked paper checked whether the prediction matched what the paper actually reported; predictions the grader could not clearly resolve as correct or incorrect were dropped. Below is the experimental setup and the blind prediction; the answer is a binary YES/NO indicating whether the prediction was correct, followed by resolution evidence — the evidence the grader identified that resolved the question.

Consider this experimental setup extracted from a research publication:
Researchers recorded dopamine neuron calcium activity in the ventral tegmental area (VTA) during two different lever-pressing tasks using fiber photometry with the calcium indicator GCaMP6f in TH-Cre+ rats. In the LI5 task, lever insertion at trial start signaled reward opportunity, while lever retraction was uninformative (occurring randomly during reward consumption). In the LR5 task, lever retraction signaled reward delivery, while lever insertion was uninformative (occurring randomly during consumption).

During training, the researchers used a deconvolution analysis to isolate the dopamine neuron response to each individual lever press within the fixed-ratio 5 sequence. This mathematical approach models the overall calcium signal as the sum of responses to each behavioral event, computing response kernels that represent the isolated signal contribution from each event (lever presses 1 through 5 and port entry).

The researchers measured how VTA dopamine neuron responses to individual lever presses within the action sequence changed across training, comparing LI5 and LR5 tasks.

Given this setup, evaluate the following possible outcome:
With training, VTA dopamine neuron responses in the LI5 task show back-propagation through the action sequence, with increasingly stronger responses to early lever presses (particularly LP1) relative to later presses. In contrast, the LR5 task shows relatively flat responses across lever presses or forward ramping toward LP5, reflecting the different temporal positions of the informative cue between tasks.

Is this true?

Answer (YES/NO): YES